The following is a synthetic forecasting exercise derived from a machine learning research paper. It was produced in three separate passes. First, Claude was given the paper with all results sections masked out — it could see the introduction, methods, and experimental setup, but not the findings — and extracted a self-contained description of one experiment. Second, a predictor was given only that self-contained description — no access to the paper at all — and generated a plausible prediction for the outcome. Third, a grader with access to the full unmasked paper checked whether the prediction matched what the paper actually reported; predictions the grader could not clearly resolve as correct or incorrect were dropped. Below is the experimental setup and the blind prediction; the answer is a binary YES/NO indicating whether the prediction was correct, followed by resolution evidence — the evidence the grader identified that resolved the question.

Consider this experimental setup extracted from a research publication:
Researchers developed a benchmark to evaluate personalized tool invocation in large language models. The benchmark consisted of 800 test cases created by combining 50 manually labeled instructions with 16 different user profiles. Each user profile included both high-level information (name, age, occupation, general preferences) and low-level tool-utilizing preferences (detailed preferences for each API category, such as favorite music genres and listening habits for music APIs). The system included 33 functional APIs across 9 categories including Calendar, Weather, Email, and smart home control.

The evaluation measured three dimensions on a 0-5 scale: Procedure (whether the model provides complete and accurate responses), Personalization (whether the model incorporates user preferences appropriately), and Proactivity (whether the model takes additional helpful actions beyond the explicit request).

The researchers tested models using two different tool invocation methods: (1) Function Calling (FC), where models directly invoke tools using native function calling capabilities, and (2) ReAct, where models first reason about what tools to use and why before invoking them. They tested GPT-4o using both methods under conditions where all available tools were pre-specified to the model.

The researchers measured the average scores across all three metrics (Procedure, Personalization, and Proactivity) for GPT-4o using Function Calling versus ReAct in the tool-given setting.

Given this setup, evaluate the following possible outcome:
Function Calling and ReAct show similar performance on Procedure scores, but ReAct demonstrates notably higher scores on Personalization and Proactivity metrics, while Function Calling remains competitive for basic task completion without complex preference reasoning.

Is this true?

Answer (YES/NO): NO